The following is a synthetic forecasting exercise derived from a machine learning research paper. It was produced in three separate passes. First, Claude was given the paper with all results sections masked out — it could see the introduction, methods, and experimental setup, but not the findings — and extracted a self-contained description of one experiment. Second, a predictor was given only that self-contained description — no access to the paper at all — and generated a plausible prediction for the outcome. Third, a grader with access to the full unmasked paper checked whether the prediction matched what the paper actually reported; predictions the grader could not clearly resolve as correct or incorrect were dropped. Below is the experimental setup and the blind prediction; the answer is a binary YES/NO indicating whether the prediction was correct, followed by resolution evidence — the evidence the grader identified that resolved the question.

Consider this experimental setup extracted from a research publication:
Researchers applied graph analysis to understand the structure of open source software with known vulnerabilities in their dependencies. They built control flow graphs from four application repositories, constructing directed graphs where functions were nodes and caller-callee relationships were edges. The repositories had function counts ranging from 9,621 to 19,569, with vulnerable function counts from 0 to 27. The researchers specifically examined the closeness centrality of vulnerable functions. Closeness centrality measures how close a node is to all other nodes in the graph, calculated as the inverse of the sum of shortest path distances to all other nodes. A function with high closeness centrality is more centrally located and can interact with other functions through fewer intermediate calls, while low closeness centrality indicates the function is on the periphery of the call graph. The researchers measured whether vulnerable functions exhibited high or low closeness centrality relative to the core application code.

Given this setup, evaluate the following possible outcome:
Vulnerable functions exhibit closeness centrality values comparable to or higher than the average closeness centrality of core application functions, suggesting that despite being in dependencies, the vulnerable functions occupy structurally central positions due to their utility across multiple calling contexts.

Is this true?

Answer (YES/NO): NO